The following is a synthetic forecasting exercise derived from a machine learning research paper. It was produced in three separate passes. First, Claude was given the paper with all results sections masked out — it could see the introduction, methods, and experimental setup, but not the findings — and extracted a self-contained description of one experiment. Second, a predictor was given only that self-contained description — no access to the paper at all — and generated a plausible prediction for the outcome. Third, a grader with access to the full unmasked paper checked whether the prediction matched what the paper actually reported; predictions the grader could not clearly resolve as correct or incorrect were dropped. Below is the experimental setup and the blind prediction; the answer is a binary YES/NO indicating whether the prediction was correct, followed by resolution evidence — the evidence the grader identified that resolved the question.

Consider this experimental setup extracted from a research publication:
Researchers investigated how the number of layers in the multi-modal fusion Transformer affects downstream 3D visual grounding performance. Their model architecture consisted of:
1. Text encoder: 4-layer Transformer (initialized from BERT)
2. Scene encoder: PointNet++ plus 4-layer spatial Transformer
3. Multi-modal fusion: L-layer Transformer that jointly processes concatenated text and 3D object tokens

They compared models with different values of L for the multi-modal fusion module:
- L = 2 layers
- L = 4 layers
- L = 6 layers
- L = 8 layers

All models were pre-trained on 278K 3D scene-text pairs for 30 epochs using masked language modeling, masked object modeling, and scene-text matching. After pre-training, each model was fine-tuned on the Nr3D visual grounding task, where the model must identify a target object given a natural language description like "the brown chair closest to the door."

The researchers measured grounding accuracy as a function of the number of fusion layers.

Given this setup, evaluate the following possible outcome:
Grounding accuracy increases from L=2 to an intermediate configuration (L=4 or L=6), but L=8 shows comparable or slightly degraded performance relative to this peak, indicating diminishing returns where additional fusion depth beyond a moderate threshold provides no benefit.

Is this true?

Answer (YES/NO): YES